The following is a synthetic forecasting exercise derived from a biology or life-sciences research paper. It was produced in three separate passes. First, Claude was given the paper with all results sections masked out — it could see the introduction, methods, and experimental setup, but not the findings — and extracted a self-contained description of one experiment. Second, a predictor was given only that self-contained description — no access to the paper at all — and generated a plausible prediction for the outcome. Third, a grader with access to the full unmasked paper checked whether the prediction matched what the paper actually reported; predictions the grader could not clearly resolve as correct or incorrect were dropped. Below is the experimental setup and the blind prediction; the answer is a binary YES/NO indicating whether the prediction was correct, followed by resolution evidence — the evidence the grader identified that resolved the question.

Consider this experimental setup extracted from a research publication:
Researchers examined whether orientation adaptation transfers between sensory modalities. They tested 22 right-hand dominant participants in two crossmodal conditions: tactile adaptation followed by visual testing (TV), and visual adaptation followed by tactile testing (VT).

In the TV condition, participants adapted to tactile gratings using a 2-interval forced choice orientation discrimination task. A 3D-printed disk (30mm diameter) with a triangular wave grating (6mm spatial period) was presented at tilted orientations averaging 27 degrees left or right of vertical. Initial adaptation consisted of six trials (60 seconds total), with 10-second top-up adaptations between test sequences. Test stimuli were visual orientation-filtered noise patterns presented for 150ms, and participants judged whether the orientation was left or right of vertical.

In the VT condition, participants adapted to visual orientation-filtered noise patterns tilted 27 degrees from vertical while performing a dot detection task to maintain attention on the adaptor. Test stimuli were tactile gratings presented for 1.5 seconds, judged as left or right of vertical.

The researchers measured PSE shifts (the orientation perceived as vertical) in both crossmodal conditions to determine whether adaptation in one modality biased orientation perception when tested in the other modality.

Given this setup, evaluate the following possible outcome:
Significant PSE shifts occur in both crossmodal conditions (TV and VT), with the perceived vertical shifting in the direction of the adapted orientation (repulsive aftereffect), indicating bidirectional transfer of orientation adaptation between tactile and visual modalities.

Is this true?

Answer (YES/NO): NO